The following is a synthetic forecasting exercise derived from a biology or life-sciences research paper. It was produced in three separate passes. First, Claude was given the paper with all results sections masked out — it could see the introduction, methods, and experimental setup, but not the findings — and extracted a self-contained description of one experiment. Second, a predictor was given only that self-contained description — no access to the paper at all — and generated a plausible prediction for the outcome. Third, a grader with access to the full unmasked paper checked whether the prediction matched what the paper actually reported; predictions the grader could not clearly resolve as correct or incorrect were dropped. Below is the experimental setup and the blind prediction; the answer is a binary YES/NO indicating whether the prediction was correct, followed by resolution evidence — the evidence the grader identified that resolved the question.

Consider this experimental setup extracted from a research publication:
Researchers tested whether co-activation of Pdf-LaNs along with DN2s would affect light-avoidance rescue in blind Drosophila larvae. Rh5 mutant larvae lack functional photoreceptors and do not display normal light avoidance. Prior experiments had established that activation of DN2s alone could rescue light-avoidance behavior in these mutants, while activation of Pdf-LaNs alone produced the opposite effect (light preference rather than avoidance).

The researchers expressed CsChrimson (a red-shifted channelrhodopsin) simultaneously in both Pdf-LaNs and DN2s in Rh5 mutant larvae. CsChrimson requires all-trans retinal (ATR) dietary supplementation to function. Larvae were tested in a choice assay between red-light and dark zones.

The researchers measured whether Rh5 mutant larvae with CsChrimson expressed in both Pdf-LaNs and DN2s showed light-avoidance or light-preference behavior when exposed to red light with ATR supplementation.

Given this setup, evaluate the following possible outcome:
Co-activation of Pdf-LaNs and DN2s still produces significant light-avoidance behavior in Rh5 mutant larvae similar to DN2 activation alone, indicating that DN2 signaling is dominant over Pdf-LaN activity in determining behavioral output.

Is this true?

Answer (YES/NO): NO